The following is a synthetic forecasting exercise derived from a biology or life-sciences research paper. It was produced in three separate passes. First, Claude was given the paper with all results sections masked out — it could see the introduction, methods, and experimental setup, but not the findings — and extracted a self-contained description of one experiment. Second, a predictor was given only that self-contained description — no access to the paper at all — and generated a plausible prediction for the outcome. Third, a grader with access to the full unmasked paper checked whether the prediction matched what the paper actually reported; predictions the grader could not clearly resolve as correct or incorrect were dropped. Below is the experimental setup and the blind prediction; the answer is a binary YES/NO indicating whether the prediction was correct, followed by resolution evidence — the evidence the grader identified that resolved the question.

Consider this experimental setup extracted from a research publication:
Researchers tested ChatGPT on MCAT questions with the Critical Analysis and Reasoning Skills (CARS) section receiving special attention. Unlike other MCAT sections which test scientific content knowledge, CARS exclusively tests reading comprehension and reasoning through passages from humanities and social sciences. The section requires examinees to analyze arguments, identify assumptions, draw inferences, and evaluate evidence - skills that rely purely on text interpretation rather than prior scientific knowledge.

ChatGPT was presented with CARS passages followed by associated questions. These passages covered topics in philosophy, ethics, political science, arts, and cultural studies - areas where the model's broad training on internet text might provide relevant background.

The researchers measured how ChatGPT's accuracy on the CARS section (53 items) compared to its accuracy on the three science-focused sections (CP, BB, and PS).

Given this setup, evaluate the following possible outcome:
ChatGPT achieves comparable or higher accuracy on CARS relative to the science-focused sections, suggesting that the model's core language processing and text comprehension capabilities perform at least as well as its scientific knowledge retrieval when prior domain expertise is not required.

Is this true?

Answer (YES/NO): YES